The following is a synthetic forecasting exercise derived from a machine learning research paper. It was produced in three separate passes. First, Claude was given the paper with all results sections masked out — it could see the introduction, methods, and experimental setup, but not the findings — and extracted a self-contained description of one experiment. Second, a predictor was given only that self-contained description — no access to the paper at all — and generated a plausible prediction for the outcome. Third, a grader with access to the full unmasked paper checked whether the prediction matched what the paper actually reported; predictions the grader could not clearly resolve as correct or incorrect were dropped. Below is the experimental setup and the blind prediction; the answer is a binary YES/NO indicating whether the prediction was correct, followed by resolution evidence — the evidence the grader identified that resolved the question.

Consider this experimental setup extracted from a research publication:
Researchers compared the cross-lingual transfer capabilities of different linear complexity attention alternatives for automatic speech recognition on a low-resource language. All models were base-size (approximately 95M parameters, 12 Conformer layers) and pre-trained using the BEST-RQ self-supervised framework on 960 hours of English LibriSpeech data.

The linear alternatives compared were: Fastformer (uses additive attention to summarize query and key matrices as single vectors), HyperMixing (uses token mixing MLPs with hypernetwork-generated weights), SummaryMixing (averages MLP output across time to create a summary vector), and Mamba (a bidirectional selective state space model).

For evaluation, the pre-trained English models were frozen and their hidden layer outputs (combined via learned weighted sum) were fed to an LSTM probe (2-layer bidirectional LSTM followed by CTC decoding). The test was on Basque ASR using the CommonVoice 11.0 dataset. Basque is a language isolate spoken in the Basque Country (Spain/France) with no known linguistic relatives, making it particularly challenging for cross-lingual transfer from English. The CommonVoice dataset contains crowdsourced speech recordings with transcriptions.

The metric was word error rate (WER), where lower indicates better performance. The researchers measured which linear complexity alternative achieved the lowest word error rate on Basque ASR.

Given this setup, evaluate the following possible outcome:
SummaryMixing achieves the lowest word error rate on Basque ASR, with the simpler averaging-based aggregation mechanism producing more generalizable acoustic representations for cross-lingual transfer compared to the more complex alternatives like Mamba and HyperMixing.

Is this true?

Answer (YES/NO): NO